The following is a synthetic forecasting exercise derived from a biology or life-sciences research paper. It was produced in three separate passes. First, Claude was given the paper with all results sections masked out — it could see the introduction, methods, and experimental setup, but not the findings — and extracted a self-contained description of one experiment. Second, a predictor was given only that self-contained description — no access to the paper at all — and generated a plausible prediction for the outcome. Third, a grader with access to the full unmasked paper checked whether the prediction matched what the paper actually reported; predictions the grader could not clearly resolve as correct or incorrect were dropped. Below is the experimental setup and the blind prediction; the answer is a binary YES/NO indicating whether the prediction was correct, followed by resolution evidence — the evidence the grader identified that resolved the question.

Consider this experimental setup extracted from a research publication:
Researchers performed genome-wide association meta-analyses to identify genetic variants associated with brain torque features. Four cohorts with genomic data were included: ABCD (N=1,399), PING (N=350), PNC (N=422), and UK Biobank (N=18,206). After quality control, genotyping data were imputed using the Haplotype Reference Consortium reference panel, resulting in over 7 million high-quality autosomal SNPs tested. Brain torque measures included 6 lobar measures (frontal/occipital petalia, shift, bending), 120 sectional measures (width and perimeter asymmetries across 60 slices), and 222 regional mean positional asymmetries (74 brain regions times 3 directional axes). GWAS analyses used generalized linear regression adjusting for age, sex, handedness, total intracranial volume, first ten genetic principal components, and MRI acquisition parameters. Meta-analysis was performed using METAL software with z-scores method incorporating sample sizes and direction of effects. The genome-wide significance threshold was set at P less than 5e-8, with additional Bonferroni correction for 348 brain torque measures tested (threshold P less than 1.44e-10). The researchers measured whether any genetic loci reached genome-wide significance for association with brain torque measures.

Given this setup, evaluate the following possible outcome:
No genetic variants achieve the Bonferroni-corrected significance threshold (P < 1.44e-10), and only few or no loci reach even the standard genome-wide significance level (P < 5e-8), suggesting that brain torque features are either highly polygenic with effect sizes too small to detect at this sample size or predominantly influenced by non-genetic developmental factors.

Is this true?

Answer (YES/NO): NO